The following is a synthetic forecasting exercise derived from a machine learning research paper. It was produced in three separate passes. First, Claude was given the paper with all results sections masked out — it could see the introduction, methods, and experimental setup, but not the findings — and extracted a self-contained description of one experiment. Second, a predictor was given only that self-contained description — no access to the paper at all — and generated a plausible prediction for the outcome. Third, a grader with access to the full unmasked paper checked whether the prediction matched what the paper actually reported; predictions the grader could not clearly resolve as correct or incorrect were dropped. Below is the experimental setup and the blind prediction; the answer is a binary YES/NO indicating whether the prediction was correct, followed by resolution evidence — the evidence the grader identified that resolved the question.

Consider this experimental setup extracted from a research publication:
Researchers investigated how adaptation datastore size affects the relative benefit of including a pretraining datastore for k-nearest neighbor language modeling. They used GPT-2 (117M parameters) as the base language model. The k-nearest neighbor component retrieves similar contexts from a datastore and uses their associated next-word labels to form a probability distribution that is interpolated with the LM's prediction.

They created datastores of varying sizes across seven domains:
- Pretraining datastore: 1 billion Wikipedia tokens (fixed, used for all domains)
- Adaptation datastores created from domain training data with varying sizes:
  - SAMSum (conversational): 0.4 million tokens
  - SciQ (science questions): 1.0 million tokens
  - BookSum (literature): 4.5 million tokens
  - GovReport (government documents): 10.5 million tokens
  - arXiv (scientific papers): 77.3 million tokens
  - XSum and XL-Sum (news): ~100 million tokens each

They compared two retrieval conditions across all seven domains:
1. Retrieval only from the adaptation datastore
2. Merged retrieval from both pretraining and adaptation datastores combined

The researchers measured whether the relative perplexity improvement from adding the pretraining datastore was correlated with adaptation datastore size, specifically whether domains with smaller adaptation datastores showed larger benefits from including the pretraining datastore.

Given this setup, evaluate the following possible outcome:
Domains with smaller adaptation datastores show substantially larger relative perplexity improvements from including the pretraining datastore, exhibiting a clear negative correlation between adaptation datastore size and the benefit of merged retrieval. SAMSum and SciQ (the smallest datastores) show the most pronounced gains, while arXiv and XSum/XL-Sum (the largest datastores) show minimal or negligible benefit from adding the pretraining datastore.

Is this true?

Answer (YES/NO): NO